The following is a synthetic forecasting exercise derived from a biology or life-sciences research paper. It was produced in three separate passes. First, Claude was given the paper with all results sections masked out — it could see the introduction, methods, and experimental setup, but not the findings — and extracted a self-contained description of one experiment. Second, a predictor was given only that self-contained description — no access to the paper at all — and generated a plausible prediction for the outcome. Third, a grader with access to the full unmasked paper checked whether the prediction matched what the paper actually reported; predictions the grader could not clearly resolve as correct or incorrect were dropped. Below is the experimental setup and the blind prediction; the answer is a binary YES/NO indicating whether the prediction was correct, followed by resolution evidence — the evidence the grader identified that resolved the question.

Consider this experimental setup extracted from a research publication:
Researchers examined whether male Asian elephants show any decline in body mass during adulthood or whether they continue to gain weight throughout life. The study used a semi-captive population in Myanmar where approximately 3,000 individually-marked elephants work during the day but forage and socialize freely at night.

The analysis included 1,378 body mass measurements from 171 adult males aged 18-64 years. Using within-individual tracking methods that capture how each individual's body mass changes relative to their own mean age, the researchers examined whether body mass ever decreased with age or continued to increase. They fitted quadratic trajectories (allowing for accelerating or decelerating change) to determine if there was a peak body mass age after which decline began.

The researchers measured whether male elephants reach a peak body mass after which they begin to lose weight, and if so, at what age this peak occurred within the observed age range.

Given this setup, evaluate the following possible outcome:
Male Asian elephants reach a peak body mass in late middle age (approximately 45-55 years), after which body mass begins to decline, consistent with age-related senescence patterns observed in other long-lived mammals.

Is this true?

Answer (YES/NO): NO